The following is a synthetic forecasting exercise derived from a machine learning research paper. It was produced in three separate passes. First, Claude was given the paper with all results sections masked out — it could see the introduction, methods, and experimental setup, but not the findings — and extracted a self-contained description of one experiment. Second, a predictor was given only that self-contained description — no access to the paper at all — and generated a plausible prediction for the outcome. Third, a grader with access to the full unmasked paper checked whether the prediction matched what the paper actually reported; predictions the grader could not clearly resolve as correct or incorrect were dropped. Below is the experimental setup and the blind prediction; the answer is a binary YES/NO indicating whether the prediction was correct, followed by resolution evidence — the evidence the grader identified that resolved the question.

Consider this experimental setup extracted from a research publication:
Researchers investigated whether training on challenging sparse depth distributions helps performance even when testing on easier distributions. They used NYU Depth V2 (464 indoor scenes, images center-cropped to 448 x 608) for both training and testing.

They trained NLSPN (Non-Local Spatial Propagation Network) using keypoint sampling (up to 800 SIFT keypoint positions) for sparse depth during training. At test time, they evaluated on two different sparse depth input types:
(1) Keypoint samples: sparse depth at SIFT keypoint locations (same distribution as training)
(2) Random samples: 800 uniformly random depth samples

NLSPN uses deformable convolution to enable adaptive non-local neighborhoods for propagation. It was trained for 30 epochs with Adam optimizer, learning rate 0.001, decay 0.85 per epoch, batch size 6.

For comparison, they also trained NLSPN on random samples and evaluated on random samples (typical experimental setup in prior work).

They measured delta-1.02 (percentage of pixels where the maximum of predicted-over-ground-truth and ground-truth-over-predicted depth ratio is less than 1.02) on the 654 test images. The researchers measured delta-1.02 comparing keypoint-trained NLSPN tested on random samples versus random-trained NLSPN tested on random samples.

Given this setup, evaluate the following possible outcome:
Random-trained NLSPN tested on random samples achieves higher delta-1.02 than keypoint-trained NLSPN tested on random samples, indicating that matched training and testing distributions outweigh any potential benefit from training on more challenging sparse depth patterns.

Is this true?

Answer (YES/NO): YES